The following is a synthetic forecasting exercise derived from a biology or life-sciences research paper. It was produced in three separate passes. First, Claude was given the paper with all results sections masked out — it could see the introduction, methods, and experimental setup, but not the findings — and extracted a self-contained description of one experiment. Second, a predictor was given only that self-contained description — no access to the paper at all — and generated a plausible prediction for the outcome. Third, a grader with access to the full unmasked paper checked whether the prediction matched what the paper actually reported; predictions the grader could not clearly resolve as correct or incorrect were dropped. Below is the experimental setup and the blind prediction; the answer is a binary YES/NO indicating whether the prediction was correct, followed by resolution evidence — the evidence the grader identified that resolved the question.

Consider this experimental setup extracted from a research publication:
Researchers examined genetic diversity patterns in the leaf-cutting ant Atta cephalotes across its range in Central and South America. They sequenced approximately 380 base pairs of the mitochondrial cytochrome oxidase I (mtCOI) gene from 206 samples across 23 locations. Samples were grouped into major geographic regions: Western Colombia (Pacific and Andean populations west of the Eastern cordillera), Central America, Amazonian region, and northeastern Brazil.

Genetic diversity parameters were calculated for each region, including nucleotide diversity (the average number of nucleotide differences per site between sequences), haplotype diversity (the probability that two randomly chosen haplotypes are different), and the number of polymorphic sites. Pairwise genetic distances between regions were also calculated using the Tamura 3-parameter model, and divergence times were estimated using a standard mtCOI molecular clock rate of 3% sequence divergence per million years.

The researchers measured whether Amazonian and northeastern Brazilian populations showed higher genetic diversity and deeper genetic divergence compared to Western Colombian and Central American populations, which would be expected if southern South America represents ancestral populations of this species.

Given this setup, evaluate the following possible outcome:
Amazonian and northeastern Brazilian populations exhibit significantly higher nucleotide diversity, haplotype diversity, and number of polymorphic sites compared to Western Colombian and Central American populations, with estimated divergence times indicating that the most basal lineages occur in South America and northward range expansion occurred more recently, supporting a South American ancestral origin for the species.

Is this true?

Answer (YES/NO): NO